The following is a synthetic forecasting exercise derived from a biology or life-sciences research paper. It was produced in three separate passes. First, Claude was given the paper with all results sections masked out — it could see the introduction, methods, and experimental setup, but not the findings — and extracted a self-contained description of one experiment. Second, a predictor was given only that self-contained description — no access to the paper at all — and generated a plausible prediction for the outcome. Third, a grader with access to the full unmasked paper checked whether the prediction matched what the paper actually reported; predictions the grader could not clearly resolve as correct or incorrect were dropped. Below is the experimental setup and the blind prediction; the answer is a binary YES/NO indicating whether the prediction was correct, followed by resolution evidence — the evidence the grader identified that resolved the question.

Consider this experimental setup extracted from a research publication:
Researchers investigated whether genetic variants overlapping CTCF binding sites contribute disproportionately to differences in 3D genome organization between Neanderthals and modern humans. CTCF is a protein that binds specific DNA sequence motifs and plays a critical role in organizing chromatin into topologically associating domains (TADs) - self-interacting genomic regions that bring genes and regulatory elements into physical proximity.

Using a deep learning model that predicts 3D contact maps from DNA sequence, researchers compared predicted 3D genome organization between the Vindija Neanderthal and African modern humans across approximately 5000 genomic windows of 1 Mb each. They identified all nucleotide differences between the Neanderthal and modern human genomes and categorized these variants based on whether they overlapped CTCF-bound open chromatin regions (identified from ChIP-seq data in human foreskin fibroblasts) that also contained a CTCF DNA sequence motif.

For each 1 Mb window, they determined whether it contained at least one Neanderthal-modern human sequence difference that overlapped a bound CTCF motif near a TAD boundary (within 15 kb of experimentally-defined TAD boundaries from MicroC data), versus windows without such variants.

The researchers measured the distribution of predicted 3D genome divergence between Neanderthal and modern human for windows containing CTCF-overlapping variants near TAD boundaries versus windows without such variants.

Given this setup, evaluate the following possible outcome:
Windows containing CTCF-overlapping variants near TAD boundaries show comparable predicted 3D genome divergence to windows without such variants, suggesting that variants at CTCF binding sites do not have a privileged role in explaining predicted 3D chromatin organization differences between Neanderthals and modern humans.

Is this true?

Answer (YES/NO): NO